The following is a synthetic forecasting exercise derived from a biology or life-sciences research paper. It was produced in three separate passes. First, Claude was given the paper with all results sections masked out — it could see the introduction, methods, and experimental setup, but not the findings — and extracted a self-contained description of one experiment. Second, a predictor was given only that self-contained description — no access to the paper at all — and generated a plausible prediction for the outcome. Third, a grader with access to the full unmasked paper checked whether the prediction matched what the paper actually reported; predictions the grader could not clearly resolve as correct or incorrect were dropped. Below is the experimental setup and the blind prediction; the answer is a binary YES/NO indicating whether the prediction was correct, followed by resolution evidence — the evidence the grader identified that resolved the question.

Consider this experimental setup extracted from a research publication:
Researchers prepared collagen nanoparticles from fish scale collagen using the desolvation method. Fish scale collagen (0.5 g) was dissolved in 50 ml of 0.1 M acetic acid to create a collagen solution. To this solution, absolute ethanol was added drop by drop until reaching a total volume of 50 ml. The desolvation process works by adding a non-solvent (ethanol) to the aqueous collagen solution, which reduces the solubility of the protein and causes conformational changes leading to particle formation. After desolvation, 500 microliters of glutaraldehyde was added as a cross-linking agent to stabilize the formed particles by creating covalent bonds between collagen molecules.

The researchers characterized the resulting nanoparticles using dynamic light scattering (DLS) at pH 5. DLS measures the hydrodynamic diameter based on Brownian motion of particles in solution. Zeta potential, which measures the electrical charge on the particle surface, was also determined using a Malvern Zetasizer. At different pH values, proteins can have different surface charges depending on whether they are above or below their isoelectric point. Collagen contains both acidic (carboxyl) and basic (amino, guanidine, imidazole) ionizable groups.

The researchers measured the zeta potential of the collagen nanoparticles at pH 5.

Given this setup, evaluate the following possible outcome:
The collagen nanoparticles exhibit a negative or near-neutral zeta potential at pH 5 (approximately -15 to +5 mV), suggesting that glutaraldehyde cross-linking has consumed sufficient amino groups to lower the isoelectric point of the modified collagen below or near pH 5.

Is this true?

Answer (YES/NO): NO